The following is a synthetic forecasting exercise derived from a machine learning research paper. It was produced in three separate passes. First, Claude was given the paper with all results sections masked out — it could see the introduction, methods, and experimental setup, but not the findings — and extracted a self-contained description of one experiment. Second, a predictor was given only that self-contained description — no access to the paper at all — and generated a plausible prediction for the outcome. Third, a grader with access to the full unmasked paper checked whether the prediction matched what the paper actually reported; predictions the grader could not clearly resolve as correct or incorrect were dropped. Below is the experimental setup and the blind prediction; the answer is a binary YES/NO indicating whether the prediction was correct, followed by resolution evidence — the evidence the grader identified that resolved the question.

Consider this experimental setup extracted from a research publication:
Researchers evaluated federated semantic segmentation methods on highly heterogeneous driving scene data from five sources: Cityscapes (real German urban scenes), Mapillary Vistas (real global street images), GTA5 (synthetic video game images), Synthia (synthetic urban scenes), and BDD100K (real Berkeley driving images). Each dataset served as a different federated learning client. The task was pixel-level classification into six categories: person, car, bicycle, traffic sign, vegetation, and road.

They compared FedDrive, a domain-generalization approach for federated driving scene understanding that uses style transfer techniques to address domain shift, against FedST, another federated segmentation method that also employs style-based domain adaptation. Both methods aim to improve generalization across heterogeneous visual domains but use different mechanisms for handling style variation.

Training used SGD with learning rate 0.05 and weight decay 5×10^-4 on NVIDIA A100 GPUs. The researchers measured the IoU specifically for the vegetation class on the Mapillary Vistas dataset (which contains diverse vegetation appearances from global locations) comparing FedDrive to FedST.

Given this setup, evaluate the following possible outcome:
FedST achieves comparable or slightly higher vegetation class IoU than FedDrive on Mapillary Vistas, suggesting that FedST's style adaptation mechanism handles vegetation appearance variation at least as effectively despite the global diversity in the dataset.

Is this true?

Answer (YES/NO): NO